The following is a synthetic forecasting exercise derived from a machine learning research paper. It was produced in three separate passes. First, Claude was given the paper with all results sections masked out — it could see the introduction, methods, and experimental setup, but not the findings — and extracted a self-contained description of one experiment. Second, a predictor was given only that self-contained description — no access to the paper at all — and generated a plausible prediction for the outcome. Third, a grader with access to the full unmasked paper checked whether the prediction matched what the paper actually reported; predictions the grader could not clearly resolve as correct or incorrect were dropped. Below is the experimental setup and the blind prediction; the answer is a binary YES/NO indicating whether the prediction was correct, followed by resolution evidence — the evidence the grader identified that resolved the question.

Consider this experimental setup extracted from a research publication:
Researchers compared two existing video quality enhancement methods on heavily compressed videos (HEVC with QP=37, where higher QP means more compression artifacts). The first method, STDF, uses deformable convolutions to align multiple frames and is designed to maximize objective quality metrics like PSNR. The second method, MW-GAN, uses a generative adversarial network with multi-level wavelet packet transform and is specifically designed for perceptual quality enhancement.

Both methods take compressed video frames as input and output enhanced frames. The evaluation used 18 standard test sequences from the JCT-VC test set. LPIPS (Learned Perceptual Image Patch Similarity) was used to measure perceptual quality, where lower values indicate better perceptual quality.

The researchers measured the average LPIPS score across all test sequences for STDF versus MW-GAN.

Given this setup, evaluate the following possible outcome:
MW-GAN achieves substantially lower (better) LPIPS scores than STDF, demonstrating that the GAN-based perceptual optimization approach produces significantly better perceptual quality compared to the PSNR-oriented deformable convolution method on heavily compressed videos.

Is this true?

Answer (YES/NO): NO